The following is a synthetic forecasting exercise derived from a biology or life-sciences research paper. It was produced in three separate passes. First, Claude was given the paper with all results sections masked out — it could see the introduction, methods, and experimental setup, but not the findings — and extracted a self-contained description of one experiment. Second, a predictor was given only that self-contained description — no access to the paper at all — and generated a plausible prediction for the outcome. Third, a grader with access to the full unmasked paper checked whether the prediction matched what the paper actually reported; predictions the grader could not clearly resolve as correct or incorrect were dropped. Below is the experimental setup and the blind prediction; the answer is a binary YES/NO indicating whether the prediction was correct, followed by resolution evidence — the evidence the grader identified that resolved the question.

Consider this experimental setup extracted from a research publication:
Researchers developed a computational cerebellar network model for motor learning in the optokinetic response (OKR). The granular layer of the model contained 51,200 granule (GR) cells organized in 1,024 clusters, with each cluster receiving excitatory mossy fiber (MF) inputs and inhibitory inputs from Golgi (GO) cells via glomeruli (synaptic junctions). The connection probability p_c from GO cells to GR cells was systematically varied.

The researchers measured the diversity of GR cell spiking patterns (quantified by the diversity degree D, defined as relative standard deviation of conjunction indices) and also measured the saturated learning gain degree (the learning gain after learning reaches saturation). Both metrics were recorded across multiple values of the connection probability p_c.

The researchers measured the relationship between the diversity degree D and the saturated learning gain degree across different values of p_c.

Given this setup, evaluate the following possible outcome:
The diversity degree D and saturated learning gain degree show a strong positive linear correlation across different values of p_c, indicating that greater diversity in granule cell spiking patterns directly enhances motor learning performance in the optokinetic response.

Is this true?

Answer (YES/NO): YES